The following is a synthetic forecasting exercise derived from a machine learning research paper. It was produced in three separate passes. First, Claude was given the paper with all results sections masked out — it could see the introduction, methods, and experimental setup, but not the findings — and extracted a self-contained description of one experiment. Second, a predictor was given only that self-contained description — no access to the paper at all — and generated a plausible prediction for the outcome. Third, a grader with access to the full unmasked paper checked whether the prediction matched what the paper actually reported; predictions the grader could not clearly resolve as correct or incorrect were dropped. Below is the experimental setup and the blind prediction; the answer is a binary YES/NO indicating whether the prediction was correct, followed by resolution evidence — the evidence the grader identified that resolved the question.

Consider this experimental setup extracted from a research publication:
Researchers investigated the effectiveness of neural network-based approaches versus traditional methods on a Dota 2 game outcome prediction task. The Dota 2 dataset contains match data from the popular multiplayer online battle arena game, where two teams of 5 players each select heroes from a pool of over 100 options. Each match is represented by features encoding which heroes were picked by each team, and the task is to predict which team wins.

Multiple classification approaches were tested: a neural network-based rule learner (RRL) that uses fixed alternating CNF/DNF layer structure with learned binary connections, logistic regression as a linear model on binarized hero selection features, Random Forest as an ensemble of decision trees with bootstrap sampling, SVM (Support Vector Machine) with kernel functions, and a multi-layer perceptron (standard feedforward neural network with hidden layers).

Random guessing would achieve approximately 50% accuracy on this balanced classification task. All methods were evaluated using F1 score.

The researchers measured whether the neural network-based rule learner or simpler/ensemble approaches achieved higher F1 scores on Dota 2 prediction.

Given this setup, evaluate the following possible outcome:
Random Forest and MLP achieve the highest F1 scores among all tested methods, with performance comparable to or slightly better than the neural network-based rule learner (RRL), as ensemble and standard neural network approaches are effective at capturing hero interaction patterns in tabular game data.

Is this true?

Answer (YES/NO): NO